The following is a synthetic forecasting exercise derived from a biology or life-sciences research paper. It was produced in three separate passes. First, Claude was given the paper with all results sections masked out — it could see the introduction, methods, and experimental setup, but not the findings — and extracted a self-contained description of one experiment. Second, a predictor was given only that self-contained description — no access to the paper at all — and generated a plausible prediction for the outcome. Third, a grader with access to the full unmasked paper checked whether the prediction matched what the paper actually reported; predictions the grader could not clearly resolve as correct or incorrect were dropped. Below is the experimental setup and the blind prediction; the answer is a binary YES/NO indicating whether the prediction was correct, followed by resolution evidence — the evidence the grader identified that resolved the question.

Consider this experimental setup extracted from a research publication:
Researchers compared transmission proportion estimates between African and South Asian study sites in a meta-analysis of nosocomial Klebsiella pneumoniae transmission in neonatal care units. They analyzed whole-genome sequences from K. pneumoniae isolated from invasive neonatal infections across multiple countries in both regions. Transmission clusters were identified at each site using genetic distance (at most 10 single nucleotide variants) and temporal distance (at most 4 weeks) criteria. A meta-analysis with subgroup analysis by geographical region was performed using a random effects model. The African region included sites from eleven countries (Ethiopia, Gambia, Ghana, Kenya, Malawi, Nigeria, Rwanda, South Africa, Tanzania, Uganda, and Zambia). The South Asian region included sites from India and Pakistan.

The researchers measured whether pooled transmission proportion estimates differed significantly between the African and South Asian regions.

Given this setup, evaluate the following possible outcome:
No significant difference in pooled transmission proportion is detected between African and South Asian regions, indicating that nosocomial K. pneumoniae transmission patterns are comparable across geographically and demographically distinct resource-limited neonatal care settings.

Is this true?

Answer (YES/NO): NO